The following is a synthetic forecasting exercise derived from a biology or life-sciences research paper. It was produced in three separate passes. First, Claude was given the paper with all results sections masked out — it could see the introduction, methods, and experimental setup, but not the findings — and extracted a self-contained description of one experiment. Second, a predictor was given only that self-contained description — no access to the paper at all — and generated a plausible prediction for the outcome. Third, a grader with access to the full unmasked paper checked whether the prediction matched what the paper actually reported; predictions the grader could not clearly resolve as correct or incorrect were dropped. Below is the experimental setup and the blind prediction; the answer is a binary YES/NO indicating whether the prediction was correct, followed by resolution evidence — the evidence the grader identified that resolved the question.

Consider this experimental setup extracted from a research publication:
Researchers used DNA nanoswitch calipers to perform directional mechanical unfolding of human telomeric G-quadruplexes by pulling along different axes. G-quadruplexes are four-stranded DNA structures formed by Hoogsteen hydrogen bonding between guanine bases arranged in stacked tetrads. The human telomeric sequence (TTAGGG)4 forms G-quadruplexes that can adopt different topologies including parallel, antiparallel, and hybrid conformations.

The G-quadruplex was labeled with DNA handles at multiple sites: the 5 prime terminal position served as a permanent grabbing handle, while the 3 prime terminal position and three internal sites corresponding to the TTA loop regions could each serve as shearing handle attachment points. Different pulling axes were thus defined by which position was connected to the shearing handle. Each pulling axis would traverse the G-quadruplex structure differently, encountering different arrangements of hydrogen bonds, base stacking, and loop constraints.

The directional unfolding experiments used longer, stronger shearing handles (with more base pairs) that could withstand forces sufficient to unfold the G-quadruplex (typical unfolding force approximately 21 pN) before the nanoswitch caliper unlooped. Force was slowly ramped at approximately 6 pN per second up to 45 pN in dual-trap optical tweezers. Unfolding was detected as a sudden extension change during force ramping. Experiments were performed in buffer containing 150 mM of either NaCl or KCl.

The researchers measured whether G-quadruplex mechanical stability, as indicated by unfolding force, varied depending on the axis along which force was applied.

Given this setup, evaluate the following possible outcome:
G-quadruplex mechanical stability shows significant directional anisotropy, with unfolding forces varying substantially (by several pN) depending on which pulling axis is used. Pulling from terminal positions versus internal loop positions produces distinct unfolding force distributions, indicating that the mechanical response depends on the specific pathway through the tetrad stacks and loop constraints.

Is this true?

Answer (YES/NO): NO